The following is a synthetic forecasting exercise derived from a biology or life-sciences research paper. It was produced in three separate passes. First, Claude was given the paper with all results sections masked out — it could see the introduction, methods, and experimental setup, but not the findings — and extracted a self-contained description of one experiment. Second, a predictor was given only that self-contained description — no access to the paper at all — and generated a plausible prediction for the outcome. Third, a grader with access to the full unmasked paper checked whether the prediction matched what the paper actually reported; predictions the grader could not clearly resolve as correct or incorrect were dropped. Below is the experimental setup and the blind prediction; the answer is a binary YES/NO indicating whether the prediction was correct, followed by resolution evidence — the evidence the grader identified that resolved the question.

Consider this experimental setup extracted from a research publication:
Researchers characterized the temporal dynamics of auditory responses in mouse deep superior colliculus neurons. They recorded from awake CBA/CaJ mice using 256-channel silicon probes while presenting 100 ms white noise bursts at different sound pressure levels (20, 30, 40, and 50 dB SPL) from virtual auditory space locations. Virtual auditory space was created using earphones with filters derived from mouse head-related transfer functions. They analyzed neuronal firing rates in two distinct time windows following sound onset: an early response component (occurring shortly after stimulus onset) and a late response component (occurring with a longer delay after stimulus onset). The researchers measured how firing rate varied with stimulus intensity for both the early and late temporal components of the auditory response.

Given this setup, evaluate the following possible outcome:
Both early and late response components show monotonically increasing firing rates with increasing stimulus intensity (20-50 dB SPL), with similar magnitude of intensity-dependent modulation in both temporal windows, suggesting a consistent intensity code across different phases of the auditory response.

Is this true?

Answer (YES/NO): NO